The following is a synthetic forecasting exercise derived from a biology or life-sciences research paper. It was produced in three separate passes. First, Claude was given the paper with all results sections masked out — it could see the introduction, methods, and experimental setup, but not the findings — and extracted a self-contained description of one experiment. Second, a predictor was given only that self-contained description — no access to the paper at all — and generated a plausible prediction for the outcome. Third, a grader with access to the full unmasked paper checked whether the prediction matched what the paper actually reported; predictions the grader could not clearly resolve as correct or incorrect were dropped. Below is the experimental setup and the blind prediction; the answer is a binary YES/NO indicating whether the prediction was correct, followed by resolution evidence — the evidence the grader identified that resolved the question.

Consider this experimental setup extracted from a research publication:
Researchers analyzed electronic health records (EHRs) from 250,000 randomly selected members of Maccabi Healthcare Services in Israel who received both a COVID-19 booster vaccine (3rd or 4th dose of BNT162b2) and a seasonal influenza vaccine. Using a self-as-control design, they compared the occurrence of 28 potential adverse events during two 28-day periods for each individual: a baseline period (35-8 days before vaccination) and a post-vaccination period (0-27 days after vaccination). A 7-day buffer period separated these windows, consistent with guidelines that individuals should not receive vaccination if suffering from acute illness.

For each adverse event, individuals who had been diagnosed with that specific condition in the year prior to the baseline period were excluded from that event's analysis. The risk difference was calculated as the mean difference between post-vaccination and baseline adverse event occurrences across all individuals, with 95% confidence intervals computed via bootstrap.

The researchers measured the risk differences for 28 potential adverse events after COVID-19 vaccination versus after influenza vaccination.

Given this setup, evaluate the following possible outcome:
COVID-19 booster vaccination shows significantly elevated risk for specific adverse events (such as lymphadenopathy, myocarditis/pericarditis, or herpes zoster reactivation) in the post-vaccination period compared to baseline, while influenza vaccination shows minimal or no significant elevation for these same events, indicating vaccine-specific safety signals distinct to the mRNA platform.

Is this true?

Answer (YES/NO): NO